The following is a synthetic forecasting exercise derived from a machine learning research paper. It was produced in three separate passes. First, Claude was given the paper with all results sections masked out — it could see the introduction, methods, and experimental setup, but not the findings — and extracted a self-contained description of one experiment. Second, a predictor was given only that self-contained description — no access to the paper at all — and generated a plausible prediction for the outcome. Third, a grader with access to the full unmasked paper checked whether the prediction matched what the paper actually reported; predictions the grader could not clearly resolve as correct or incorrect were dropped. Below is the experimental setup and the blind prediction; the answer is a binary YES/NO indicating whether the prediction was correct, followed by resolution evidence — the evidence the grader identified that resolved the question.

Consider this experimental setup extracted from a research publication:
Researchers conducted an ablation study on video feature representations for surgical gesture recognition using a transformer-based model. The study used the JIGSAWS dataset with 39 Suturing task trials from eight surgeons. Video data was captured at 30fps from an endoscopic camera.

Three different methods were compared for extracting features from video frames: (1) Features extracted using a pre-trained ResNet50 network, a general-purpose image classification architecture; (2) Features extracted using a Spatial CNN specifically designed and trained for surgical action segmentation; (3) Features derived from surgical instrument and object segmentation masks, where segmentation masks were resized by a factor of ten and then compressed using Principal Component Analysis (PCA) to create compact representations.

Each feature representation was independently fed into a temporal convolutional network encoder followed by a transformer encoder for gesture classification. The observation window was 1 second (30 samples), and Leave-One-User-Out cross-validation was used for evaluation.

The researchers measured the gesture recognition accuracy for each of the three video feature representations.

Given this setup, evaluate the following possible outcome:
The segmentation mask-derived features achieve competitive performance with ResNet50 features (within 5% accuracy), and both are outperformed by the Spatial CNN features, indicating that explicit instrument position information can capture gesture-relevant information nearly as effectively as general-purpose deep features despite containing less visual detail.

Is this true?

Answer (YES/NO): NO